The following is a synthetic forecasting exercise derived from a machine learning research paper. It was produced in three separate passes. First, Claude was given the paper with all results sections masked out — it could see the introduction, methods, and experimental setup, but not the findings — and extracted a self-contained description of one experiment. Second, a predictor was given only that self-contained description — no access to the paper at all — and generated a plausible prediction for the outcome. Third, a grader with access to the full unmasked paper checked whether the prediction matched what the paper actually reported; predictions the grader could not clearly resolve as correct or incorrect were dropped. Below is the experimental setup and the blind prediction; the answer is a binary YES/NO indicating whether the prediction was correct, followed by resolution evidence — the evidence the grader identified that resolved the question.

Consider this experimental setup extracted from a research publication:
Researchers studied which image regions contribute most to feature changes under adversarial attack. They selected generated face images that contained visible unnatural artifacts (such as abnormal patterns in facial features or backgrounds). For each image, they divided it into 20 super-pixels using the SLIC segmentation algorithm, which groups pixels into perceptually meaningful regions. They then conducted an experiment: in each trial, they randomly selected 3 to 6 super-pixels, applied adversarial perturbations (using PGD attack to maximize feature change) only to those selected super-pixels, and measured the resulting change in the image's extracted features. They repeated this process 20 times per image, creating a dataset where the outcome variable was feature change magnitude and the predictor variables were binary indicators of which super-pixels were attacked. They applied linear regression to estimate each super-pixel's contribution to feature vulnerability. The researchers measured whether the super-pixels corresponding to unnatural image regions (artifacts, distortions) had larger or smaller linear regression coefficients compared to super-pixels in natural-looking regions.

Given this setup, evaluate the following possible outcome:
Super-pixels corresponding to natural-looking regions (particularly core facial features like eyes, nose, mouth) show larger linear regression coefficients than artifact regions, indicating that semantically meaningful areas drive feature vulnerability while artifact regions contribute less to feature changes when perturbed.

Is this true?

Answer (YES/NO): NO